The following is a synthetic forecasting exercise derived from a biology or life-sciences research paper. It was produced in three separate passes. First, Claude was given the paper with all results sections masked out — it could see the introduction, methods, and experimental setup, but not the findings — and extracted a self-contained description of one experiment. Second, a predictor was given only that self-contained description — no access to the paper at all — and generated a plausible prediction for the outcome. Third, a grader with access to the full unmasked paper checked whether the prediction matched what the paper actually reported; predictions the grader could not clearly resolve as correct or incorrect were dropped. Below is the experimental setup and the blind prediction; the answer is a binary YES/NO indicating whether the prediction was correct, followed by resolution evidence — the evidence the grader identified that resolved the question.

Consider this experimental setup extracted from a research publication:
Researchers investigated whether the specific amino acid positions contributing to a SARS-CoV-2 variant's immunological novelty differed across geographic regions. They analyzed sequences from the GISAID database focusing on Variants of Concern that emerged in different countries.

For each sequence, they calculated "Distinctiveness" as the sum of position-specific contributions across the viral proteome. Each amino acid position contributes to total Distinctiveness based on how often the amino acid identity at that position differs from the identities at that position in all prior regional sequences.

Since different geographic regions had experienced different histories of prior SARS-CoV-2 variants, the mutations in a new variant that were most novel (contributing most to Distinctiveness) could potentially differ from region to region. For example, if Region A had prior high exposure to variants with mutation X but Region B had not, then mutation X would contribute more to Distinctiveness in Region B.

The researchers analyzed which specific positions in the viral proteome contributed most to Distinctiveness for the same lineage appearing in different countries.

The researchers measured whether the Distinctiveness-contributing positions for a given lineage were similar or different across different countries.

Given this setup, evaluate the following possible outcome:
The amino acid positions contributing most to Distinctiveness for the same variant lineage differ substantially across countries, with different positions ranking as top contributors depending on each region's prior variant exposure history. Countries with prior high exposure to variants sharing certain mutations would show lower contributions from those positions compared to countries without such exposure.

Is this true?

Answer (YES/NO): YES